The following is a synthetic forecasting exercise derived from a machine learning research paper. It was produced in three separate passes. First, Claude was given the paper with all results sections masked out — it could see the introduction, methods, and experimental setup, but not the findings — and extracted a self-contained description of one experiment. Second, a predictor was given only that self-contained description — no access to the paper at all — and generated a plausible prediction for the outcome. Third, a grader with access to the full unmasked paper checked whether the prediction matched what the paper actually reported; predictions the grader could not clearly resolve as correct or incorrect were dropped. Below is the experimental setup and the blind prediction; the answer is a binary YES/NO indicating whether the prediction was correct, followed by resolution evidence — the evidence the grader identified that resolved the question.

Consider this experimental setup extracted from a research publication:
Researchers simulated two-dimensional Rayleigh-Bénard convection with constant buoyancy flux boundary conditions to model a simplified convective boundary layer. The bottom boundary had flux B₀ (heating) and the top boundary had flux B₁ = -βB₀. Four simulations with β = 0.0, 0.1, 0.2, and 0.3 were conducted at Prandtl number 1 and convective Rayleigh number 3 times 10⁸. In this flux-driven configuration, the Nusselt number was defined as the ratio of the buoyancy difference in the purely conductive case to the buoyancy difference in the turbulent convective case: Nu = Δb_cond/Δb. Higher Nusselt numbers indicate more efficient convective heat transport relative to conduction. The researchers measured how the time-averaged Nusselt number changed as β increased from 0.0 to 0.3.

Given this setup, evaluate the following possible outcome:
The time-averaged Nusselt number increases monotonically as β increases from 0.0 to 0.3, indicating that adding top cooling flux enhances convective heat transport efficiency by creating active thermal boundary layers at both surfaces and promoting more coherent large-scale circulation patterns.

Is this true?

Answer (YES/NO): NO